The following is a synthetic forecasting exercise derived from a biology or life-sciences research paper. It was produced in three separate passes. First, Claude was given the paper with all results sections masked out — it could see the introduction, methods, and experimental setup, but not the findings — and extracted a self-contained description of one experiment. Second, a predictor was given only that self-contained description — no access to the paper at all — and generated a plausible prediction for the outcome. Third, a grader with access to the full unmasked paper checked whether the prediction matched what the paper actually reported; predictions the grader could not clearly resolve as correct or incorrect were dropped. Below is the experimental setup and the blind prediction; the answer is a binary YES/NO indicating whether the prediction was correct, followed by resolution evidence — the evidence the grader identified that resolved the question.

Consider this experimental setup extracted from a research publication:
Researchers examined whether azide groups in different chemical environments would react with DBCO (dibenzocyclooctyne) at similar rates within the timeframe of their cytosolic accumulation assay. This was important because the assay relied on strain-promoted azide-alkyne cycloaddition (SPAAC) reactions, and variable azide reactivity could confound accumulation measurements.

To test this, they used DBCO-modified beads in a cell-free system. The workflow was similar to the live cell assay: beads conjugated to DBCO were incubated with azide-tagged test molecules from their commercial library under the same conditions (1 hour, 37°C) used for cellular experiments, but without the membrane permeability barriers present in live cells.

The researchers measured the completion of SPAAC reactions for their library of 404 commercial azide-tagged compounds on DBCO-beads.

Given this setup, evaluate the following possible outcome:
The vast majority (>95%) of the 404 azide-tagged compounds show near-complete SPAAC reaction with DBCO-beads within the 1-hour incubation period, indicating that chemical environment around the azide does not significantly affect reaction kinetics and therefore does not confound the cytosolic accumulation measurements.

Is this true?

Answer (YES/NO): NO